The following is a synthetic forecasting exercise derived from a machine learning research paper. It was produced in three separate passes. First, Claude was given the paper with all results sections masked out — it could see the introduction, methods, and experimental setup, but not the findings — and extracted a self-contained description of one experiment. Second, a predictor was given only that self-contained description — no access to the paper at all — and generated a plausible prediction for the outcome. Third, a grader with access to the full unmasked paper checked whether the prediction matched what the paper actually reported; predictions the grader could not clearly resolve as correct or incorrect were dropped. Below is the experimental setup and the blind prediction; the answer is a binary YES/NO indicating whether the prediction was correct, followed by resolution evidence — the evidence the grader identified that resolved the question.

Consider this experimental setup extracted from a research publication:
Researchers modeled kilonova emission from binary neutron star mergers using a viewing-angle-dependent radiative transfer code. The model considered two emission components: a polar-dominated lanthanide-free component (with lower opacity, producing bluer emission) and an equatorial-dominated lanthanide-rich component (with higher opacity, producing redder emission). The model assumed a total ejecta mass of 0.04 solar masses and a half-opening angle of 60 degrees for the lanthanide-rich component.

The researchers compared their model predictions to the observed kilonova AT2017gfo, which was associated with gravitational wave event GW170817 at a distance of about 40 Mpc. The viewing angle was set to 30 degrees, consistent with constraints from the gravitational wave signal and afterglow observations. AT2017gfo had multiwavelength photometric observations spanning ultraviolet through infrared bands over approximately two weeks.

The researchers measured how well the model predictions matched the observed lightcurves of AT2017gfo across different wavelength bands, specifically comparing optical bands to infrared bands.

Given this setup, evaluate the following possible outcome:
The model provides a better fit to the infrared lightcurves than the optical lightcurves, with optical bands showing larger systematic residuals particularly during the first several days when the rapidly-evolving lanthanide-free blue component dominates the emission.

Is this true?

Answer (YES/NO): NO